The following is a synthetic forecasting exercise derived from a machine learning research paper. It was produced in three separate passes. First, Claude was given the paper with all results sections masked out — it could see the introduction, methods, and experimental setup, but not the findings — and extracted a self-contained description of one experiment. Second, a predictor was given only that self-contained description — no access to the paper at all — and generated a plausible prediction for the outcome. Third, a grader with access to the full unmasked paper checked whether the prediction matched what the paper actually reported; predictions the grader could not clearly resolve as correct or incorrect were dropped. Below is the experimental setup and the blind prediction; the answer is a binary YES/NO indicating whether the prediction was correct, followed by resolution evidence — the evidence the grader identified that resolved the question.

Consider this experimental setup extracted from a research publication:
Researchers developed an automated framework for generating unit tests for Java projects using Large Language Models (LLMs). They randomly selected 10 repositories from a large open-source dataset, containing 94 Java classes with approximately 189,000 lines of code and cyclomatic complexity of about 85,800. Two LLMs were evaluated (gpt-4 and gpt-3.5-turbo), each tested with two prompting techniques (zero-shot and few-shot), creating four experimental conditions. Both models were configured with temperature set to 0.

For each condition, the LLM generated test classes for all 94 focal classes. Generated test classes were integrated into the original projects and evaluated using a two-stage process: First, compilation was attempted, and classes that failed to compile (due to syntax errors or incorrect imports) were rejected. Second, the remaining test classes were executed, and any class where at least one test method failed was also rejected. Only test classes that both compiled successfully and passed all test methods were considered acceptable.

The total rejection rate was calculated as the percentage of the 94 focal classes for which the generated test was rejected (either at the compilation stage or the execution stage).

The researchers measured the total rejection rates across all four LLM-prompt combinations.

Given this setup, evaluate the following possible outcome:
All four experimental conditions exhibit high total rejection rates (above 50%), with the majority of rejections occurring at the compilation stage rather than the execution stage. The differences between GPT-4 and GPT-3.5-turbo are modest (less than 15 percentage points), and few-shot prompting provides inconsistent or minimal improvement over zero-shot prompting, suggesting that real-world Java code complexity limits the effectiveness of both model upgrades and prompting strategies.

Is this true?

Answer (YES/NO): NO